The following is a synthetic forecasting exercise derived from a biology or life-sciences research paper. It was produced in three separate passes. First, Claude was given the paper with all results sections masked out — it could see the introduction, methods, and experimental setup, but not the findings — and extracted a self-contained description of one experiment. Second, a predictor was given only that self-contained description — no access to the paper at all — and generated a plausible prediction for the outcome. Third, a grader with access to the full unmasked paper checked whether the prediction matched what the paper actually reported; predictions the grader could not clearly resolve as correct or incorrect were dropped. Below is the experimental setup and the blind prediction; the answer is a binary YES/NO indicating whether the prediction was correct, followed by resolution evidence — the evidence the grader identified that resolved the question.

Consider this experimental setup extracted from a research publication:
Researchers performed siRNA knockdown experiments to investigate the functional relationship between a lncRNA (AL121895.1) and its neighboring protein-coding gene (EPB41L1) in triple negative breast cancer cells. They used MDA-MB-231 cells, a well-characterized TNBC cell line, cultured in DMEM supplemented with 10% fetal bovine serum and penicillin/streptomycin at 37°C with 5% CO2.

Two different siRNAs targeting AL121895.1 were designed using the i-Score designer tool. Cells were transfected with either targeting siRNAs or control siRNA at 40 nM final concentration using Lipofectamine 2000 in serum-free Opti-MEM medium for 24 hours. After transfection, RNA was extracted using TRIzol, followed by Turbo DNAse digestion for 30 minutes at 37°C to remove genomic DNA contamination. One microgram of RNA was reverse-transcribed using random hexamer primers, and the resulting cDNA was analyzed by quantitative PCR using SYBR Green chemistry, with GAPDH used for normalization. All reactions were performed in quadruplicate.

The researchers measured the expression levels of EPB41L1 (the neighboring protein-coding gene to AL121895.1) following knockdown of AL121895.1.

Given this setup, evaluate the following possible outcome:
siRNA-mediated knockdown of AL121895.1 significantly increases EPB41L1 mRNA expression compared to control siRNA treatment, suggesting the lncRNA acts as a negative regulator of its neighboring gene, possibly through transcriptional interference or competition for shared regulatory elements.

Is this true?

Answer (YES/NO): YES